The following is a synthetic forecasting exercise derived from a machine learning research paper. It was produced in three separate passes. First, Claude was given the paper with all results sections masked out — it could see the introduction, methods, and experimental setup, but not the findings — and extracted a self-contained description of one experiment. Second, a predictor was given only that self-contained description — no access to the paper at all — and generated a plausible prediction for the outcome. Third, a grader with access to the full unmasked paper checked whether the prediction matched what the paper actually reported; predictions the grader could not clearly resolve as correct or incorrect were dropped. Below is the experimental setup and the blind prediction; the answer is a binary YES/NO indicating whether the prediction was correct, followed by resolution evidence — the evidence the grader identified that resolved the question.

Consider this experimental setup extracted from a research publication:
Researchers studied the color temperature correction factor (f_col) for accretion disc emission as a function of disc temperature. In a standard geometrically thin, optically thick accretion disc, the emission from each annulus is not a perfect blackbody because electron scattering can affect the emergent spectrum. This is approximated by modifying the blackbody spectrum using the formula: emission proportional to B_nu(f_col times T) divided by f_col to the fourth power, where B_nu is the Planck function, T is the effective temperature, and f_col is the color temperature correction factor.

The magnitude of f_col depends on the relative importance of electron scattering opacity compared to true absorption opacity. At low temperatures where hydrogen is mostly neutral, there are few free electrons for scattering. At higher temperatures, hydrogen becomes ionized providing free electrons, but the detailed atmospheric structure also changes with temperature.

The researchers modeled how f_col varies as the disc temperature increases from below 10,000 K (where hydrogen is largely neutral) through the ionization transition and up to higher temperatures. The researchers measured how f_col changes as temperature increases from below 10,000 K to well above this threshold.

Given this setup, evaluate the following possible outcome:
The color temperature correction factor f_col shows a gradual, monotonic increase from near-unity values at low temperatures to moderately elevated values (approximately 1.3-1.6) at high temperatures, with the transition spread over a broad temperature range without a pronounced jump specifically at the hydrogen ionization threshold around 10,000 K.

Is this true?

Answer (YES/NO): NO